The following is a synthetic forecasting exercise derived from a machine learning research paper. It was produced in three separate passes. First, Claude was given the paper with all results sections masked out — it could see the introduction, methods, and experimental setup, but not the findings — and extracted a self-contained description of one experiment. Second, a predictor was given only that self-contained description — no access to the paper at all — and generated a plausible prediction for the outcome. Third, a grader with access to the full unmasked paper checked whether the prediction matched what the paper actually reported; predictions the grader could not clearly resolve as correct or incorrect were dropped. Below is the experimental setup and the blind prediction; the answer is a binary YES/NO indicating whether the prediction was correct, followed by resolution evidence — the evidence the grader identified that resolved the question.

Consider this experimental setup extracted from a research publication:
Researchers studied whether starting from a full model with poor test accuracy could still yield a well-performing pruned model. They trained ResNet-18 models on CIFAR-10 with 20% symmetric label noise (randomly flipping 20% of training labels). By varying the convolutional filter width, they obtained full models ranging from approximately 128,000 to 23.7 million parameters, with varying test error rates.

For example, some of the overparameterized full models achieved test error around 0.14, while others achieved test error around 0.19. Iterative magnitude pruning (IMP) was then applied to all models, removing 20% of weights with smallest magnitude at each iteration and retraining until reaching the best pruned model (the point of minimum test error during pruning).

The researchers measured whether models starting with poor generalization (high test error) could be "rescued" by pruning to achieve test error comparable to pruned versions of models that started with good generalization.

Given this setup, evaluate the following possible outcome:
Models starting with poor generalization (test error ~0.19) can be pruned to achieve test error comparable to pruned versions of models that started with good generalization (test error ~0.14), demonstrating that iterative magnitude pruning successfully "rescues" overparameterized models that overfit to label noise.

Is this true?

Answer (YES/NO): YES